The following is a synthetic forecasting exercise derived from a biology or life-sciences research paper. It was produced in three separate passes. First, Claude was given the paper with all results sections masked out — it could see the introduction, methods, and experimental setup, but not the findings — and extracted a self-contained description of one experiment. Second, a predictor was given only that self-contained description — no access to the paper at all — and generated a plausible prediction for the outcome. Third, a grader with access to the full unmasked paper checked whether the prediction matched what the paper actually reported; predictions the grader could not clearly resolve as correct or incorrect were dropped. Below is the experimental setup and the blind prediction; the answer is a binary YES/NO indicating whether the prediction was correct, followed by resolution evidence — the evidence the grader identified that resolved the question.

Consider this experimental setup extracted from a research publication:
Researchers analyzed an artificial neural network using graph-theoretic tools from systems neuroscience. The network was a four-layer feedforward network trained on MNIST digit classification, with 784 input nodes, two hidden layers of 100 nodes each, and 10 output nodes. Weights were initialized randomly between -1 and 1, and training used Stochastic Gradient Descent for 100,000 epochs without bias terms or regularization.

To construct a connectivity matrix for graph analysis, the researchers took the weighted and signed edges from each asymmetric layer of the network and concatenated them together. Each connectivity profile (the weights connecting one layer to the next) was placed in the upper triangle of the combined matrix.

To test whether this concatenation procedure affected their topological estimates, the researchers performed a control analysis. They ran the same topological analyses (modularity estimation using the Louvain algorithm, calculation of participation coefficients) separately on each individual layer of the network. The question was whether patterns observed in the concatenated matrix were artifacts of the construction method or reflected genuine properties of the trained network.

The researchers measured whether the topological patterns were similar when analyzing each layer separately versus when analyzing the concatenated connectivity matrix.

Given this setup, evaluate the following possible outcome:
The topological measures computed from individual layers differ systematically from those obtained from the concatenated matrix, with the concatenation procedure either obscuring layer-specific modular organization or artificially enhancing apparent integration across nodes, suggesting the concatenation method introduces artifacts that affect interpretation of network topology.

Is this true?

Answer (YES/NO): NO